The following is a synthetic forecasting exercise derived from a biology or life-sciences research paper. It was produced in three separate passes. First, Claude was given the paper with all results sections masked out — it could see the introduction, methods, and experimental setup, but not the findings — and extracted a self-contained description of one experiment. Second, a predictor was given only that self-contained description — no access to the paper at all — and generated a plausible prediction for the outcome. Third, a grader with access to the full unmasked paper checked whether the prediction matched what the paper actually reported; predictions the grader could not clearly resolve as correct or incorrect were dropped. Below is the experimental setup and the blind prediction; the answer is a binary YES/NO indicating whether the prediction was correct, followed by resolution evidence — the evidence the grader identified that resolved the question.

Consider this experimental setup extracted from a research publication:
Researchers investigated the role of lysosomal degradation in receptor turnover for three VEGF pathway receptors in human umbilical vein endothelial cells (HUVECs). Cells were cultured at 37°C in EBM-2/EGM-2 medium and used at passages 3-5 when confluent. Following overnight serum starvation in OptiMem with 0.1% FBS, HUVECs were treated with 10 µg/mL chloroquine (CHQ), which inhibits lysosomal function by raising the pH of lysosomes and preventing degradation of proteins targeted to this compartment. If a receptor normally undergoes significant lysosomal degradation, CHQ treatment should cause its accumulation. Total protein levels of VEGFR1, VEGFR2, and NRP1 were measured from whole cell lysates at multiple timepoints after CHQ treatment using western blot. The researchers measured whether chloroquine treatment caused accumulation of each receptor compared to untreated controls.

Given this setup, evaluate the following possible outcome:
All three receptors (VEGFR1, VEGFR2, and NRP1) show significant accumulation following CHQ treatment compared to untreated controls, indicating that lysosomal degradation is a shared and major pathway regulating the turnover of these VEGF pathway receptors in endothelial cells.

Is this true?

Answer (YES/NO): NO